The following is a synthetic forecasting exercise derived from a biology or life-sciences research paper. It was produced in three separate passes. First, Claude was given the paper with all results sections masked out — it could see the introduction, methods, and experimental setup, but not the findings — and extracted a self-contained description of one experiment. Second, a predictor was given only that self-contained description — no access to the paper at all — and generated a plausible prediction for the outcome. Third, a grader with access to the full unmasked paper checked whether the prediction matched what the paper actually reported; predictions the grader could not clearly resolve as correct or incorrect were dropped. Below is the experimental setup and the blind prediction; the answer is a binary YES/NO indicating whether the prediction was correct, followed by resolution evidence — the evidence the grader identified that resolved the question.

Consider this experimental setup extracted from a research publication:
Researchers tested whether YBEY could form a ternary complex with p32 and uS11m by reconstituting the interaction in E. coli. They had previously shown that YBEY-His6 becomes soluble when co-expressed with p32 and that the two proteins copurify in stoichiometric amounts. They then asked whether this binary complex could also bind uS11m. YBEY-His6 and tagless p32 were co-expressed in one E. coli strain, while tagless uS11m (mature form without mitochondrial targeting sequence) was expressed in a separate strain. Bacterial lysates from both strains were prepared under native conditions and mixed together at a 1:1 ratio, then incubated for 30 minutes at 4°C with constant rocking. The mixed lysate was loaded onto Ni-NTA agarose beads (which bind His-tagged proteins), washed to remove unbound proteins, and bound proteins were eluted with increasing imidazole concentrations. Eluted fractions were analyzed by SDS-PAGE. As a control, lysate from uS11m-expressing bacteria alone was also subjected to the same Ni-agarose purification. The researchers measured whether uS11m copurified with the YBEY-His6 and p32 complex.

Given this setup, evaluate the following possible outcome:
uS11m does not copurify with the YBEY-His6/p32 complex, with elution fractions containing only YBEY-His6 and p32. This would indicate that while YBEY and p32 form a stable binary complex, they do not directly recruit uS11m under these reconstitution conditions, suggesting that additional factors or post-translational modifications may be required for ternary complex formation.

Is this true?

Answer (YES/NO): NO